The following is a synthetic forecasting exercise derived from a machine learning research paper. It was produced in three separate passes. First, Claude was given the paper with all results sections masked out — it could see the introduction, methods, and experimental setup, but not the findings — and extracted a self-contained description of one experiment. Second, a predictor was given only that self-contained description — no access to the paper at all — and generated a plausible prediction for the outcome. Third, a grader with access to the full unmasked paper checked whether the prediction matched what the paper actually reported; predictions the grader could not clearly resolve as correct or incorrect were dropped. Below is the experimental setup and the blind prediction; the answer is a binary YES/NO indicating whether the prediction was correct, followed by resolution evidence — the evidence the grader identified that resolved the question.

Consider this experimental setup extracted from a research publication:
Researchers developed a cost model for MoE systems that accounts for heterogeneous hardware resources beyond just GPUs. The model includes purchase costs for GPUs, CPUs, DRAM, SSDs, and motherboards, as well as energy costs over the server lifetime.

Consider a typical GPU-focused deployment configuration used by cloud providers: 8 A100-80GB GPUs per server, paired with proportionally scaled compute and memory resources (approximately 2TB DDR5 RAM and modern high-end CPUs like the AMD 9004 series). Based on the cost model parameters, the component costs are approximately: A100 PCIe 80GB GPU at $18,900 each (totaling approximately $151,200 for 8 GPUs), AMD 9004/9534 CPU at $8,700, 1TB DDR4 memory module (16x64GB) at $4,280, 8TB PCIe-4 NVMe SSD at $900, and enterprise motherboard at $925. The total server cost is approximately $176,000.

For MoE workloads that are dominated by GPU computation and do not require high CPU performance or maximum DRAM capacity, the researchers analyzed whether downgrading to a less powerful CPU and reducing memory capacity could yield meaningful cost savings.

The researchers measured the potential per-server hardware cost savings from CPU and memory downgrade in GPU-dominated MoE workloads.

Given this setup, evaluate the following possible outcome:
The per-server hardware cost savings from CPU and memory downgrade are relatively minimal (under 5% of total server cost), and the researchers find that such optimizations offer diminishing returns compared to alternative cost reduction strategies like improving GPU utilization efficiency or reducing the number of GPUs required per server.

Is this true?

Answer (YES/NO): NO